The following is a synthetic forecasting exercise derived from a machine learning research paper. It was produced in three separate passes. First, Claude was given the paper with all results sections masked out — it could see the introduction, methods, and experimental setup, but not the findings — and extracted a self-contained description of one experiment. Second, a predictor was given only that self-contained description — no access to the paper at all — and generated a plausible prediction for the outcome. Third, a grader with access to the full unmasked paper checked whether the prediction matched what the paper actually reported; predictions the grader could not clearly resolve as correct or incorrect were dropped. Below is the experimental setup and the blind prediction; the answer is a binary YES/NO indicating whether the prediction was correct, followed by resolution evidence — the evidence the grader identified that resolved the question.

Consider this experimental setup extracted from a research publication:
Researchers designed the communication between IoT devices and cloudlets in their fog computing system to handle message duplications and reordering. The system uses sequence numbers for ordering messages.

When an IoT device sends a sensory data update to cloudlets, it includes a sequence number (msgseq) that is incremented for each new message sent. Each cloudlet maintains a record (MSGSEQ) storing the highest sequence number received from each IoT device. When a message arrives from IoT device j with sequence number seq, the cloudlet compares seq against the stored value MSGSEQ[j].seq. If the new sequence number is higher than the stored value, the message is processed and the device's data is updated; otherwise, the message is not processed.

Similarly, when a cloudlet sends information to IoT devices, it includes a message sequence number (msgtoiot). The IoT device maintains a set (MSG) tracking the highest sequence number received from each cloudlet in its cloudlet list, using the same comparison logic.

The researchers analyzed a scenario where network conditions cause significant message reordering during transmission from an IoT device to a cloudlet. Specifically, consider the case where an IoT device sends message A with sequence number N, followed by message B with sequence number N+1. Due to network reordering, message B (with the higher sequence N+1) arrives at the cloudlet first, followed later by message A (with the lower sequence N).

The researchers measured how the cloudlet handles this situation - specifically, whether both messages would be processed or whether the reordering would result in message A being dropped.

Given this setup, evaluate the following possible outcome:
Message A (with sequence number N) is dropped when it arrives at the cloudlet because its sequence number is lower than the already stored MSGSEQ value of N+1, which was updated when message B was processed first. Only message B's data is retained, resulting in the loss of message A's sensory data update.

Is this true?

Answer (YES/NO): YES